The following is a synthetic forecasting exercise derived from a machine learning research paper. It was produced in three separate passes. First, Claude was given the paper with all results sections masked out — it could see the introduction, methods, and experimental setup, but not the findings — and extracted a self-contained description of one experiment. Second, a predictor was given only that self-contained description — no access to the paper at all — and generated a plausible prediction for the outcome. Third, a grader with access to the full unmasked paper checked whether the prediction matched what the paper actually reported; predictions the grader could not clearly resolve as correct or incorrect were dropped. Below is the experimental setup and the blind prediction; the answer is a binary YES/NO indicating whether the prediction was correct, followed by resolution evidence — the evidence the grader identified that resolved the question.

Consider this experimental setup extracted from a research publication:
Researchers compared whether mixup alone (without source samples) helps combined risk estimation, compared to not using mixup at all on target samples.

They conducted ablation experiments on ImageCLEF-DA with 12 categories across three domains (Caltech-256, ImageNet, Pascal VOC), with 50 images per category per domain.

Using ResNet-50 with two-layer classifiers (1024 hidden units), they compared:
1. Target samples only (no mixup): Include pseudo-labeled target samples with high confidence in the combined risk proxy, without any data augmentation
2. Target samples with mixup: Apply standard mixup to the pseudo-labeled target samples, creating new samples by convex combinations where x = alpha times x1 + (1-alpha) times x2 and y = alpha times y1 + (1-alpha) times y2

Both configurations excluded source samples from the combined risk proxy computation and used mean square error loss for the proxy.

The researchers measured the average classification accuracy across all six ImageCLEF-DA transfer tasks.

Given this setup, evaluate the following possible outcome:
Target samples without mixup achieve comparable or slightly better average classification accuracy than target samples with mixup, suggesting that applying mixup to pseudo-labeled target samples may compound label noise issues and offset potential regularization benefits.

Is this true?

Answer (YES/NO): NO